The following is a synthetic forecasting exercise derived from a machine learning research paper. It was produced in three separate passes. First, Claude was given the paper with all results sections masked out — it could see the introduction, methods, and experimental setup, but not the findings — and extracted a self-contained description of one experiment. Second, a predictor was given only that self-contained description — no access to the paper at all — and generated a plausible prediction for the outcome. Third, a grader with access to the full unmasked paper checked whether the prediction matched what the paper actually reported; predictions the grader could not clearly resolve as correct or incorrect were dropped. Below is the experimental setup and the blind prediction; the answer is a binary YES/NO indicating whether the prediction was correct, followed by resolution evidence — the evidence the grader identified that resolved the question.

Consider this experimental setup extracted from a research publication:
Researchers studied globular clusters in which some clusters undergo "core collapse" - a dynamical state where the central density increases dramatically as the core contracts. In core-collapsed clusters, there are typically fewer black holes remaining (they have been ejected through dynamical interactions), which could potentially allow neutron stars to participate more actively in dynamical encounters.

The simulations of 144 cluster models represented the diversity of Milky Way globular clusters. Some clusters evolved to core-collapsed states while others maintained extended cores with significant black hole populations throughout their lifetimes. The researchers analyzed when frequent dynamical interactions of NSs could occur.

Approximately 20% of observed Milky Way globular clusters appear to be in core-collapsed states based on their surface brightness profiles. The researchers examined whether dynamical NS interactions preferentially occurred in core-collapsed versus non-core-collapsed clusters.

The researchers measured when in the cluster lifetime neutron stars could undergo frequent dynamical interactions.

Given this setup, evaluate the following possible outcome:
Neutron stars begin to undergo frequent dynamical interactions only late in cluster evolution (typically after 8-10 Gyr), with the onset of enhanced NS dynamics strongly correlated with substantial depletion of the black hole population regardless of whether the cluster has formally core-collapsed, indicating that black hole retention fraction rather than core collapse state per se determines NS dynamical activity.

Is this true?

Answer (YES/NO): NO